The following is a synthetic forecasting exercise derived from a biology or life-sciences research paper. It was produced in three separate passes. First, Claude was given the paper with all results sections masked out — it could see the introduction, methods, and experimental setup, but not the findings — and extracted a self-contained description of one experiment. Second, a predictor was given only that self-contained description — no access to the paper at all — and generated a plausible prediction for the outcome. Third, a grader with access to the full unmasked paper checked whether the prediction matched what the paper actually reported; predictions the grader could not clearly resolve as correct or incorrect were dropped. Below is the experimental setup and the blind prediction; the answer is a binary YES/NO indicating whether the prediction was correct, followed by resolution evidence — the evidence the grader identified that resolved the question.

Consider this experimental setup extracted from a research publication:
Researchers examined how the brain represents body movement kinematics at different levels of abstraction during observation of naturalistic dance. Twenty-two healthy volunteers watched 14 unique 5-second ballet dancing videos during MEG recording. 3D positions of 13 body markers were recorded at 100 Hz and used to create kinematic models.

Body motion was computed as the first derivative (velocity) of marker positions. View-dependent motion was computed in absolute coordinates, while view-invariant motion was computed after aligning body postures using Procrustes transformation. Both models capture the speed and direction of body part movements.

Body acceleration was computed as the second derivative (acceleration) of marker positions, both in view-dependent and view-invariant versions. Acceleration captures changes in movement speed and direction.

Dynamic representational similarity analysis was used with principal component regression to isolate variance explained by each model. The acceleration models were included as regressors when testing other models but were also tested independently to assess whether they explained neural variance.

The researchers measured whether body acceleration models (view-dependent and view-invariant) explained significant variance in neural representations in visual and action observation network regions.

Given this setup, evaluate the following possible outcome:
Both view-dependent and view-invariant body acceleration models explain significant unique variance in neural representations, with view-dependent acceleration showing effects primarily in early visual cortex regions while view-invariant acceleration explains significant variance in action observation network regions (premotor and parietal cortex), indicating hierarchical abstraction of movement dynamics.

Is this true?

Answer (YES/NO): NO